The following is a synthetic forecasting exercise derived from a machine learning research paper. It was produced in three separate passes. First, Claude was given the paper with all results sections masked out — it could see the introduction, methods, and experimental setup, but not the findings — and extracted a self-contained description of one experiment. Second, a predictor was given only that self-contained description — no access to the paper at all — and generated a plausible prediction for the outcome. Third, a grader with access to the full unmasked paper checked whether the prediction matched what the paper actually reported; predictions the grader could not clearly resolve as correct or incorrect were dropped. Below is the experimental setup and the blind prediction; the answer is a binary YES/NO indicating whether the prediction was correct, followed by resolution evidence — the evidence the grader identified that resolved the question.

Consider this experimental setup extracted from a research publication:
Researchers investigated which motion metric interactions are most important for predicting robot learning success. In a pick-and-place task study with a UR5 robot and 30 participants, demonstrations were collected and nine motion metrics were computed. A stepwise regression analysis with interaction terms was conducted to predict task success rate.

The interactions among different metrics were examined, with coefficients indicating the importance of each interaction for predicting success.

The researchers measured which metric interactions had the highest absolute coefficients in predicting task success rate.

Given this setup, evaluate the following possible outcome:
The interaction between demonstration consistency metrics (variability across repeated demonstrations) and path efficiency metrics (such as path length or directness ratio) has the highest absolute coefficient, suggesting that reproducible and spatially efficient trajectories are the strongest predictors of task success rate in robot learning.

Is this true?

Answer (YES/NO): NO